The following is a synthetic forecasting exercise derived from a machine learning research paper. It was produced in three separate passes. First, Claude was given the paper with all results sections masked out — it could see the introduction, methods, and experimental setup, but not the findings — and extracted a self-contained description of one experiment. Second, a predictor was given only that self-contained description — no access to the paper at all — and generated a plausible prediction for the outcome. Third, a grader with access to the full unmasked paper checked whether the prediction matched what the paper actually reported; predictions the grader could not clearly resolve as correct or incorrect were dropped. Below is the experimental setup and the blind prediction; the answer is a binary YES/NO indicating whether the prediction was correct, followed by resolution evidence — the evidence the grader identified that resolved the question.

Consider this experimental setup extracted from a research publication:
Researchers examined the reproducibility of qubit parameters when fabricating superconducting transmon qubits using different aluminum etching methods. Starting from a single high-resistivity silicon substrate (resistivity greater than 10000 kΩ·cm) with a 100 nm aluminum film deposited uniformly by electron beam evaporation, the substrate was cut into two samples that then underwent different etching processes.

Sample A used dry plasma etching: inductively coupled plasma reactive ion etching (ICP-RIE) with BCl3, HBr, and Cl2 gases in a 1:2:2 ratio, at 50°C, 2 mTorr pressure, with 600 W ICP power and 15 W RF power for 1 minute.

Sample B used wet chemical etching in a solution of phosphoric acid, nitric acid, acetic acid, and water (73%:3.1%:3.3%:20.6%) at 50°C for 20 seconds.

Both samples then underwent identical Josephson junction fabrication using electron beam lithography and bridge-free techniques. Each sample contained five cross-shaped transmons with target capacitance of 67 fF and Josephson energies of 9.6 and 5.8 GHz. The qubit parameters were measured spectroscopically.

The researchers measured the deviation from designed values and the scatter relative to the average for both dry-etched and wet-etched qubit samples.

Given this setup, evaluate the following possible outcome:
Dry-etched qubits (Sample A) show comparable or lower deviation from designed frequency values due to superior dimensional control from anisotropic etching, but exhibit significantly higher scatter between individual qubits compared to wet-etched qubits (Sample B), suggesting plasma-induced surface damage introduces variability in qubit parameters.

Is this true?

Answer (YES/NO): NO